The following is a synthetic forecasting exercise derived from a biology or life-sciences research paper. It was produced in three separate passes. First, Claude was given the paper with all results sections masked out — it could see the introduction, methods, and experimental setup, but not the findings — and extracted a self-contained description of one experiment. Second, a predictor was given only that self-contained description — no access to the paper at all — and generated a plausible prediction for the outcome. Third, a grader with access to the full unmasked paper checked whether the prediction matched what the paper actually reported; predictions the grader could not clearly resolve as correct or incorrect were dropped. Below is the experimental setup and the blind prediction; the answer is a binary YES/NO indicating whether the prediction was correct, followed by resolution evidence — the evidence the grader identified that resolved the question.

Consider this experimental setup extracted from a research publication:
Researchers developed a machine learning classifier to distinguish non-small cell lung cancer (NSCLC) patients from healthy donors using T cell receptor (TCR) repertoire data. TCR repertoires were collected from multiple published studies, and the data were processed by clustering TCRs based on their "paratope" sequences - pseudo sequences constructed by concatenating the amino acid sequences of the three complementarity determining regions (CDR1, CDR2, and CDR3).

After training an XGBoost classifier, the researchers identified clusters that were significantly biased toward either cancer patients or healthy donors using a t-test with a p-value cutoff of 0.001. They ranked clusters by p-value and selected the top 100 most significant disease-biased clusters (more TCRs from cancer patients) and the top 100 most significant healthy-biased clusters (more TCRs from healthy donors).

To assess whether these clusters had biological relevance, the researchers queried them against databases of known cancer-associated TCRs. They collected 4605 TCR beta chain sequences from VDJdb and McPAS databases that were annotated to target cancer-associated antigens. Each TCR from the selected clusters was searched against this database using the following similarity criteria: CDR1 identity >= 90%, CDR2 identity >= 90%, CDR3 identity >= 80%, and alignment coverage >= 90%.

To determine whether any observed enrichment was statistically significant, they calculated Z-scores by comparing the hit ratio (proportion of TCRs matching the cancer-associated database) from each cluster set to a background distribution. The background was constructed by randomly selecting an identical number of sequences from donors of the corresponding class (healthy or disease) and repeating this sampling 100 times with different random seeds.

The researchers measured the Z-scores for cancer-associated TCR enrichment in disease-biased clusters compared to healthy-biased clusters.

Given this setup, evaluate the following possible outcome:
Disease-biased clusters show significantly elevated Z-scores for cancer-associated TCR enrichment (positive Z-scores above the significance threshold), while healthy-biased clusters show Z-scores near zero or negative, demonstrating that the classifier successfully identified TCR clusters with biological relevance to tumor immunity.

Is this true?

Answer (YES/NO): NO